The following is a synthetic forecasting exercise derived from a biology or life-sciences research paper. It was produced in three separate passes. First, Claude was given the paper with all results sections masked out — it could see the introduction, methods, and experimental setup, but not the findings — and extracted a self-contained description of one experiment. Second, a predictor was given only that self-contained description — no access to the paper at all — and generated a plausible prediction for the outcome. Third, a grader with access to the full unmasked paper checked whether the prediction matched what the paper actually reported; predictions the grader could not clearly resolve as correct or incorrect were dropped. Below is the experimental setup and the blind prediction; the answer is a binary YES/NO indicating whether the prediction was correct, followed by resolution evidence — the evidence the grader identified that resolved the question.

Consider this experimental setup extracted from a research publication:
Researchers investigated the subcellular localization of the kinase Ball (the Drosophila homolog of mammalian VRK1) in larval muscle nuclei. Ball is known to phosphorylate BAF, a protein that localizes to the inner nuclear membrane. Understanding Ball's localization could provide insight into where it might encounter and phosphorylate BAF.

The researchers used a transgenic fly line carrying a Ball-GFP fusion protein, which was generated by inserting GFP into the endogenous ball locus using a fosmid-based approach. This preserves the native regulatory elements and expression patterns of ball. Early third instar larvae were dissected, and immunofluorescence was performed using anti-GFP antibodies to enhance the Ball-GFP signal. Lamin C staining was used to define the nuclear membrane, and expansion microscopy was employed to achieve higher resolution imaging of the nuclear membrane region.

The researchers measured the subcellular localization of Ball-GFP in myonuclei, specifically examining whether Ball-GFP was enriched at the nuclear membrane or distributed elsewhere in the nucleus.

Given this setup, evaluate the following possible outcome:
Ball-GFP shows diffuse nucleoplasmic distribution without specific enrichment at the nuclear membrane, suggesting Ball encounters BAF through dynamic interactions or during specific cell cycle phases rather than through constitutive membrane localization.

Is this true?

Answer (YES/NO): NO